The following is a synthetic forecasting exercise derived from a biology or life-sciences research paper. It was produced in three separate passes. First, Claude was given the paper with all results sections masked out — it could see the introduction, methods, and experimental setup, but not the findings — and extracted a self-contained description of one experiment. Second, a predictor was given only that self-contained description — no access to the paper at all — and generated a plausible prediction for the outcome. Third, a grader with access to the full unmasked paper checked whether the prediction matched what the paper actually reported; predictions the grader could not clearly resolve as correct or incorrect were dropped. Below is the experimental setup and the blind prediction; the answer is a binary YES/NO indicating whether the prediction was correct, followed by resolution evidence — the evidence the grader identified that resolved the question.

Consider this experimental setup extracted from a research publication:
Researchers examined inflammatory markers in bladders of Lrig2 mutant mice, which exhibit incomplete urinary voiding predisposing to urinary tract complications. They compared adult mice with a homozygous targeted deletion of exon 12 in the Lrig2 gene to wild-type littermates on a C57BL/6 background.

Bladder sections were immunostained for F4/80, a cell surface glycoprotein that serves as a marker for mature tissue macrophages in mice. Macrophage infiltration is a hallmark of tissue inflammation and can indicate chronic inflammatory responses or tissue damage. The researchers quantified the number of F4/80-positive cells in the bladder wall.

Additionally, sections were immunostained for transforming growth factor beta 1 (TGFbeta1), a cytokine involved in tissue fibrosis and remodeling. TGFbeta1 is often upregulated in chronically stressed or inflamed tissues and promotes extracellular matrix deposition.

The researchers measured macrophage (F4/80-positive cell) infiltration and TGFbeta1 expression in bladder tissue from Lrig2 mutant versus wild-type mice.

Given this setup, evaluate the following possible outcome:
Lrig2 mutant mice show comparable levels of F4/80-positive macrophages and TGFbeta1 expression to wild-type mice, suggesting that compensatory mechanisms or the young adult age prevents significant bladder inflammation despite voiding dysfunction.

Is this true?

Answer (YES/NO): YES